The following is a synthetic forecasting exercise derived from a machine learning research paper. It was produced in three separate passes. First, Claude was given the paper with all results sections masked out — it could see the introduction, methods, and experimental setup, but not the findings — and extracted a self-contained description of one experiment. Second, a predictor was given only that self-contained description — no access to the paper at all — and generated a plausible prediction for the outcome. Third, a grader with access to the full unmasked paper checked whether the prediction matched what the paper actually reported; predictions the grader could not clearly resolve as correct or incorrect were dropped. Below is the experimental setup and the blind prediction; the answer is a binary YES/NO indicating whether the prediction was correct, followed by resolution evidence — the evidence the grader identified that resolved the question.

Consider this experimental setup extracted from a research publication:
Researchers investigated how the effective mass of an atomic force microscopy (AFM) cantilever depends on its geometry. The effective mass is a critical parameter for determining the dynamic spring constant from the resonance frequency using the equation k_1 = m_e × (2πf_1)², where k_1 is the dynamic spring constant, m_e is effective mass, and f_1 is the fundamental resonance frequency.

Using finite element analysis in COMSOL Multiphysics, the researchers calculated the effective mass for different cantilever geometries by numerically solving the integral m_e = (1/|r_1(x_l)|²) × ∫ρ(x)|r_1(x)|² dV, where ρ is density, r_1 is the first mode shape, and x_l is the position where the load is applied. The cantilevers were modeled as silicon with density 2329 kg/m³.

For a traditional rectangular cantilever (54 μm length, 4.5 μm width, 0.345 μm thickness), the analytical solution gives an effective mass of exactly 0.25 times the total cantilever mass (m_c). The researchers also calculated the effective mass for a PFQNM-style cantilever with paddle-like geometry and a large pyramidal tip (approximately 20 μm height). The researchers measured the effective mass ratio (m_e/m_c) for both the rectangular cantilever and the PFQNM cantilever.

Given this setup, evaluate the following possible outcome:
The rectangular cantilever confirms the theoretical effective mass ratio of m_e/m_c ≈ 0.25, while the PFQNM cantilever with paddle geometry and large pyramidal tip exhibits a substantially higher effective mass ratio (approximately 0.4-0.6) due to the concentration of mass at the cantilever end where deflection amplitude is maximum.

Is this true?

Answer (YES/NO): NO